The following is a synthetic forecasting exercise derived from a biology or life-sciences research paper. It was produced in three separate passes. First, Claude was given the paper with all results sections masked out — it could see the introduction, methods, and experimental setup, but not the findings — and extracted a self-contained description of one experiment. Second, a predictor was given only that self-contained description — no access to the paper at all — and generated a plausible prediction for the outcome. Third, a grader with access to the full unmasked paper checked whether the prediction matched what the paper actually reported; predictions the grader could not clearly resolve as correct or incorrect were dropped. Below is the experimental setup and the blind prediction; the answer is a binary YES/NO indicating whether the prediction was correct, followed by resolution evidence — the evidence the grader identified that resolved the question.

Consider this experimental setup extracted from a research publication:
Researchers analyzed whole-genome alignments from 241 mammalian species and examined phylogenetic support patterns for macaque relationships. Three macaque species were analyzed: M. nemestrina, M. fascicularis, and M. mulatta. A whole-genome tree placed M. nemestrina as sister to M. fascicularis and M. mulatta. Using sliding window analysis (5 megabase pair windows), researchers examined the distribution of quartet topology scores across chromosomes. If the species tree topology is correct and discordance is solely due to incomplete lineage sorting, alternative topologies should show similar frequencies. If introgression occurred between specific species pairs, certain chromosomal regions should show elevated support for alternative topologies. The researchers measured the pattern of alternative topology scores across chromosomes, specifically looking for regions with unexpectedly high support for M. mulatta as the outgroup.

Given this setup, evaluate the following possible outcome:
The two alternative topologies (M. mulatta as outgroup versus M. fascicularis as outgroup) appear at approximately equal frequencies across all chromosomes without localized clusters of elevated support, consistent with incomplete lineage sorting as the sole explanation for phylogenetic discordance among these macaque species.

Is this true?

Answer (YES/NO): NO